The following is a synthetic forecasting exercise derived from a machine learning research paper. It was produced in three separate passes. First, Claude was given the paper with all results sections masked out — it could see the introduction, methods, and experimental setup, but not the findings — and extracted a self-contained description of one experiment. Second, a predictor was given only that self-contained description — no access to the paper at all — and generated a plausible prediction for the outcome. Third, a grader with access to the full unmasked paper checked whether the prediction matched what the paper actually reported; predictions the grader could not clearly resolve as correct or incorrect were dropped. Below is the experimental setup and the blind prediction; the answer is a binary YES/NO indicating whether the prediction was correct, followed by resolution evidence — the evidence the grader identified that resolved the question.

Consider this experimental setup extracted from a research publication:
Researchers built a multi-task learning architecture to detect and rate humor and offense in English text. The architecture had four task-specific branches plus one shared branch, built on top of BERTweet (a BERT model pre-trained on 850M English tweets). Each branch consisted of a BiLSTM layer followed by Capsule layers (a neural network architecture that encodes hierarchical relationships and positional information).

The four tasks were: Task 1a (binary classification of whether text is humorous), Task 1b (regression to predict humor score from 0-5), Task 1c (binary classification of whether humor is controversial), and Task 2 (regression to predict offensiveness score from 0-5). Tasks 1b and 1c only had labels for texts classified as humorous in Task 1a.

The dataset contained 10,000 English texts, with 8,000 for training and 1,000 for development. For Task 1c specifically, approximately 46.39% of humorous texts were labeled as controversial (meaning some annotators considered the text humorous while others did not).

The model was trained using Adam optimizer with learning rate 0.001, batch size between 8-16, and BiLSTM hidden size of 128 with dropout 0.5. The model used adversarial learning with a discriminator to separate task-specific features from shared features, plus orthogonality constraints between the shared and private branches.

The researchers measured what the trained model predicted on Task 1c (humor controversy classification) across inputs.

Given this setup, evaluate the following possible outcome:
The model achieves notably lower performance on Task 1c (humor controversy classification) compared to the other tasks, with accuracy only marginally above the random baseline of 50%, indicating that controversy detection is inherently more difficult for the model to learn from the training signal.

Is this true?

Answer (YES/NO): NO